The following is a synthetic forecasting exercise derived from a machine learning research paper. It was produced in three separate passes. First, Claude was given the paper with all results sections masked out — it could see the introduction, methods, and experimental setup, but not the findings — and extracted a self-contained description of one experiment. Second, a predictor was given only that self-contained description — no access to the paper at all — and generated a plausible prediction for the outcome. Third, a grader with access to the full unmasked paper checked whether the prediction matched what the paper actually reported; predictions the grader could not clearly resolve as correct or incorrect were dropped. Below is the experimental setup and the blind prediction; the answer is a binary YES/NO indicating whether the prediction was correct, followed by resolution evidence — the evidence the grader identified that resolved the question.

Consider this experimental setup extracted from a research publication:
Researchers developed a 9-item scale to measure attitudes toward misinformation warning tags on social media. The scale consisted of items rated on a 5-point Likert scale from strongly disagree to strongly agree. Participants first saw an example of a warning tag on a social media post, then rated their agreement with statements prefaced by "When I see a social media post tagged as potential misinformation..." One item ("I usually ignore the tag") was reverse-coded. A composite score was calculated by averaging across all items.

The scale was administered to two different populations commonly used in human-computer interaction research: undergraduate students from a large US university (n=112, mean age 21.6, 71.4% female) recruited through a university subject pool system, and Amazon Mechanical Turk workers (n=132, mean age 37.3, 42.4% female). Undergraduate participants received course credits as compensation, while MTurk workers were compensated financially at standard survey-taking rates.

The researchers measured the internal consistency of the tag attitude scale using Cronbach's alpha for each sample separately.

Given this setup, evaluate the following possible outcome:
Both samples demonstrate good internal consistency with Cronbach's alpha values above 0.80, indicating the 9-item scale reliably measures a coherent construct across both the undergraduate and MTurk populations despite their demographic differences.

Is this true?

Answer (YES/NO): NO